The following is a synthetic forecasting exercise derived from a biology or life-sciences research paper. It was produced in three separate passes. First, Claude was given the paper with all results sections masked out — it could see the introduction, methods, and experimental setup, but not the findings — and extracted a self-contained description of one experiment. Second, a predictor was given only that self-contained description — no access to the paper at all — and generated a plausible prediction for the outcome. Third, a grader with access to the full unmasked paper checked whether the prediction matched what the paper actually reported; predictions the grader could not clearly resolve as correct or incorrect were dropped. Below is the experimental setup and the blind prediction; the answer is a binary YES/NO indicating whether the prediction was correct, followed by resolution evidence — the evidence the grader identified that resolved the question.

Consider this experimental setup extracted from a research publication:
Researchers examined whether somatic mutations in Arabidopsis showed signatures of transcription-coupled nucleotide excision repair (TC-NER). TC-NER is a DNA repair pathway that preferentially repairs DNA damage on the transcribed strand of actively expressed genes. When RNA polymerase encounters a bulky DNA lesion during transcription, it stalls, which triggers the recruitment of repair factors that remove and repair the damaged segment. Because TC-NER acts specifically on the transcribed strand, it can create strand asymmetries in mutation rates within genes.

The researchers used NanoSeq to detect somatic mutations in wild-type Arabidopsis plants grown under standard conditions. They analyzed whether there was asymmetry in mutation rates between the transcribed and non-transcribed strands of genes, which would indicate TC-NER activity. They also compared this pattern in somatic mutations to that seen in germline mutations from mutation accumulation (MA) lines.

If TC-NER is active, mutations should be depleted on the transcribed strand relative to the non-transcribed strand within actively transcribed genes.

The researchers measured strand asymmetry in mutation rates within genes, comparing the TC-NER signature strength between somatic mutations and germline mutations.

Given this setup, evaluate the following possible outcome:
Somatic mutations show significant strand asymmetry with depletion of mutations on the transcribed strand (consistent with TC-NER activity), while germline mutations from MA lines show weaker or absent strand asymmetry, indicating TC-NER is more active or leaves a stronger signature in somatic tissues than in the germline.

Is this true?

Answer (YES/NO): YES